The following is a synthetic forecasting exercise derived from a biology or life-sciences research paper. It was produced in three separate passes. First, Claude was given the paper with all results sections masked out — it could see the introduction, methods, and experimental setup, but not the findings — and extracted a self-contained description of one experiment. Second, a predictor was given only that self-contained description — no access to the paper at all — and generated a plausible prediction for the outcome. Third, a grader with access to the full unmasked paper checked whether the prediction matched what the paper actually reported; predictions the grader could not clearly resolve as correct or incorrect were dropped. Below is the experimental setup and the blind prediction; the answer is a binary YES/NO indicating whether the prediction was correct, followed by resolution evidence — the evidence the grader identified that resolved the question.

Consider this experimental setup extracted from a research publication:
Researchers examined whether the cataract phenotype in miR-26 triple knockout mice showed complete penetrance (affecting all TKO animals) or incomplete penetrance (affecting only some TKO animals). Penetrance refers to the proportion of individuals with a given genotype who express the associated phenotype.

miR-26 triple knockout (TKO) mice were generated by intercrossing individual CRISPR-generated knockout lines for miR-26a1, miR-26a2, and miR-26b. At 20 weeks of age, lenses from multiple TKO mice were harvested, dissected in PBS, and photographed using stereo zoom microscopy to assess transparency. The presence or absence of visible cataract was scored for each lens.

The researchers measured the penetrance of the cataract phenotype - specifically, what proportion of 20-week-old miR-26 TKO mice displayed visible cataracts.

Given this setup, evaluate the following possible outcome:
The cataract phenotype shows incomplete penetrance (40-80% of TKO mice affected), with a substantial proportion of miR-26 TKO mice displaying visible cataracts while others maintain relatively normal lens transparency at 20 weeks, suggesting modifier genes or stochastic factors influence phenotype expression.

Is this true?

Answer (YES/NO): NO